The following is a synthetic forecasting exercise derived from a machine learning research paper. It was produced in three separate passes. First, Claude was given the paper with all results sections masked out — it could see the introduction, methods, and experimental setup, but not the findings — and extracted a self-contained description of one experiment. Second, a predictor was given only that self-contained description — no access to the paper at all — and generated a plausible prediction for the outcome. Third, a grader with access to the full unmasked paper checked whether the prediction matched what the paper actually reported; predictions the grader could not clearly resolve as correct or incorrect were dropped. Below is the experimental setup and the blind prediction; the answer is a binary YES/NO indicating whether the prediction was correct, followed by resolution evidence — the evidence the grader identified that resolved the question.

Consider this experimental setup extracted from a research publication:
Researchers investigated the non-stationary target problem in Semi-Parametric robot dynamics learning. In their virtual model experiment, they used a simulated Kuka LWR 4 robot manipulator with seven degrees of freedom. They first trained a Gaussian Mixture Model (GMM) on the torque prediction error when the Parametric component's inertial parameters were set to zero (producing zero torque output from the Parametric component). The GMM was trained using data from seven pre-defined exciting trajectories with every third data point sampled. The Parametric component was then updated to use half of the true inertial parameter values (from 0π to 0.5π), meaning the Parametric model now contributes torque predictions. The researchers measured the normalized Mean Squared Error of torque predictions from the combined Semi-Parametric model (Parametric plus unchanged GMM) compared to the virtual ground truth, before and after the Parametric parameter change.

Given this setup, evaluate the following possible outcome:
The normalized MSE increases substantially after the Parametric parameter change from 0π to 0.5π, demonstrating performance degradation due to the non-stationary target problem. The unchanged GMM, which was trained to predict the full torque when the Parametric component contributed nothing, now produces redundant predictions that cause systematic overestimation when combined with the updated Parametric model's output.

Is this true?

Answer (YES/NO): YES